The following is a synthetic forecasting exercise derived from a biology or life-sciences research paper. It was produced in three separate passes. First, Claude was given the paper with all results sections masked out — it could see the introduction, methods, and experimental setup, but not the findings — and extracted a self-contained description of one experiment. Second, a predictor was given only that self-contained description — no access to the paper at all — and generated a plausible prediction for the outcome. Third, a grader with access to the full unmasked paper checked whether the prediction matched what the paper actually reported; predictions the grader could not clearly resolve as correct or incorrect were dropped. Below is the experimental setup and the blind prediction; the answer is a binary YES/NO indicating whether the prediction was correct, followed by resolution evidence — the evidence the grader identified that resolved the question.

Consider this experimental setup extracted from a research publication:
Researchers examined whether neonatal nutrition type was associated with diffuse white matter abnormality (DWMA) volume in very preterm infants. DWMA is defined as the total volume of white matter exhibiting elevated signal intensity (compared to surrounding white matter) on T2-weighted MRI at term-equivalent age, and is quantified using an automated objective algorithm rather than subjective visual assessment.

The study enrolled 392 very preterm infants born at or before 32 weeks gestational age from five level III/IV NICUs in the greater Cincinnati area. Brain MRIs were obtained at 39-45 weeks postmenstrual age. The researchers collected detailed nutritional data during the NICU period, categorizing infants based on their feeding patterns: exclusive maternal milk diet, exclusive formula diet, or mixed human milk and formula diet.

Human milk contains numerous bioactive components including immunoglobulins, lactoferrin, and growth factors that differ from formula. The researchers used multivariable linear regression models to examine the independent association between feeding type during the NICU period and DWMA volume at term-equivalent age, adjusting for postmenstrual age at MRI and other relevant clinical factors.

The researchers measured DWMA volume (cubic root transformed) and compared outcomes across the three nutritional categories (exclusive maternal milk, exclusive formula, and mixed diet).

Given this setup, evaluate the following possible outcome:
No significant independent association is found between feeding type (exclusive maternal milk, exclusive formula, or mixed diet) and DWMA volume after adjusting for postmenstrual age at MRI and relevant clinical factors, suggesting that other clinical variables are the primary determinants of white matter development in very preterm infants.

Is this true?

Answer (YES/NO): NO